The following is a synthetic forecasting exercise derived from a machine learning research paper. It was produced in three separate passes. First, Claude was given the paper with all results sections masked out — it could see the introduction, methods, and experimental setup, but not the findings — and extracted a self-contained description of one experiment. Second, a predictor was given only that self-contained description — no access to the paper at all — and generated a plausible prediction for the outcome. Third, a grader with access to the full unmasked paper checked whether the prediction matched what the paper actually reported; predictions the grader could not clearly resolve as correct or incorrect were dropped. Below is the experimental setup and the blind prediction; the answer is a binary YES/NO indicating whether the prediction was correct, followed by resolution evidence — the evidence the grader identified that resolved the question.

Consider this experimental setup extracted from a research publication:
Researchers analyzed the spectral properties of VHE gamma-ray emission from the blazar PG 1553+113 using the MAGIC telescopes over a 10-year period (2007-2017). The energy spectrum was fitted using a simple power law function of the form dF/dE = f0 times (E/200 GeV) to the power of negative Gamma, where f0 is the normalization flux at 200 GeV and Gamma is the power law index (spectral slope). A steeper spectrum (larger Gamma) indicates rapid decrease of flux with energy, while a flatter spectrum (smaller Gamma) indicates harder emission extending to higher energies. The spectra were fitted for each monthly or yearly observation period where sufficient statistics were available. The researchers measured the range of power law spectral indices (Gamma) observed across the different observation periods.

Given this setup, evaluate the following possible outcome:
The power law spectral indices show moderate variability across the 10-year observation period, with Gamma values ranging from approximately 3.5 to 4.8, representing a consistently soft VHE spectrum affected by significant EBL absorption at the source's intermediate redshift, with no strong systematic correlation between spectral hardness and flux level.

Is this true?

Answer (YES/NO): NO